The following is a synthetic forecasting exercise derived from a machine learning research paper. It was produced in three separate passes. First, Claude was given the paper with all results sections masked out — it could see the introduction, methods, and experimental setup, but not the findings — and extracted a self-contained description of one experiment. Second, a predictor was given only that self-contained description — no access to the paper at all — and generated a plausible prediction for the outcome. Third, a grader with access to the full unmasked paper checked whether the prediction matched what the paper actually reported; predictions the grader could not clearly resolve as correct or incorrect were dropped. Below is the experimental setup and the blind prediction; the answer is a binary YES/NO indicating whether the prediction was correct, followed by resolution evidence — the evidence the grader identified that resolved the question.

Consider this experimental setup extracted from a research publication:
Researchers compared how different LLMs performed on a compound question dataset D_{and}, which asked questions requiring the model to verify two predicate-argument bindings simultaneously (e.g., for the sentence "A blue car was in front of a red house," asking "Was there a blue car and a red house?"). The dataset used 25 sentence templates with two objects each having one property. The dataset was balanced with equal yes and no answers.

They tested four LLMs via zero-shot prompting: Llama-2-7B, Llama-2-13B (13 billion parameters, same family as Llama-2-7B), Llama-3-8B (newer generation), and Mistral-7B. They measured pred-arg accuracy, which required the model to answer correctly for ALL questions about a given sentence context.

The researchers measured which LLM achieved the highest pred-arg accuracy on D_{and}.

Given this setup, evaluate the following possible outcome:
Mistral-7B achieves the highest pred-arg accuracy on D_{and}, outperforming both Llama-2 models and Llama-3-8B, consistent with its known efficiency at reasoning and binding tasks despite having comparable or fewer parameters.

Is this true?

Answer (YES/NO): NO